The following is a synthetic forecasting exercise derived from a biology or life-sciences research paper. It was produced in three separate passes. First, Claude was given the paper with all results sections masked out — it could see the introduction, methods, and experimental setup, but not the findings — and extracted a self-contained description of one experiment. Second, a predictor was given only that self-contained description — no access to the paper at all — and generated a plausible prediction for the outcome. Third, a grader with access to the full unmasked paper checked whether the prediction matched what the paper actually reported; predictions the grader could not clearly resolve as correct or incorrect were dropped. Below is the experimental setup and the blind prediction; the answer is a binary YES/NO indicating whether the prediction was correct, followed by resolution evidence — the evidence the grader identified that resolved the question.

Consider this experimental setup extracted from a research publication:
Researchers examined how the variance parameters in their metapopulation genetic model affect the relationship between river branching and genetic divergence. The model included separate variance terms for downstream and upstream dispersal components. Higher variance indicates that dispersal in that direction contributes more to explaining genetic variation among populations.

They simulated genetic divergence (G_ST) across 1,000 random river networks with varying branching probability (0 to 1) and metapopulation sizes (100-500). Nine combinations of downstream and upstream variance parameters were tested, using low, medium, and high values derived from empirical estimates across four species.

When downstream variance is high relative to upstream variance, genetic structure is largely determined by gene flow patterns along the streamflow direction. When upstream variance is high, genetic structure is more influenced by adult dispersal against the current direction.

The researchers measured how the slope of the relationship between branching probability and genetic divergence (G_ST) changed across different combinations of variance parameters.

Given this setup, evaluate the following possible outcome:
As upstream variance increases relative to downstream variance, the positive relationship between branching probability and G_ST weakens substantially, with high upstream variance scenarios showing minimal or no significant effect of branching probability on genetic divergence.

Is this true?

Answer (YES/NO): NO